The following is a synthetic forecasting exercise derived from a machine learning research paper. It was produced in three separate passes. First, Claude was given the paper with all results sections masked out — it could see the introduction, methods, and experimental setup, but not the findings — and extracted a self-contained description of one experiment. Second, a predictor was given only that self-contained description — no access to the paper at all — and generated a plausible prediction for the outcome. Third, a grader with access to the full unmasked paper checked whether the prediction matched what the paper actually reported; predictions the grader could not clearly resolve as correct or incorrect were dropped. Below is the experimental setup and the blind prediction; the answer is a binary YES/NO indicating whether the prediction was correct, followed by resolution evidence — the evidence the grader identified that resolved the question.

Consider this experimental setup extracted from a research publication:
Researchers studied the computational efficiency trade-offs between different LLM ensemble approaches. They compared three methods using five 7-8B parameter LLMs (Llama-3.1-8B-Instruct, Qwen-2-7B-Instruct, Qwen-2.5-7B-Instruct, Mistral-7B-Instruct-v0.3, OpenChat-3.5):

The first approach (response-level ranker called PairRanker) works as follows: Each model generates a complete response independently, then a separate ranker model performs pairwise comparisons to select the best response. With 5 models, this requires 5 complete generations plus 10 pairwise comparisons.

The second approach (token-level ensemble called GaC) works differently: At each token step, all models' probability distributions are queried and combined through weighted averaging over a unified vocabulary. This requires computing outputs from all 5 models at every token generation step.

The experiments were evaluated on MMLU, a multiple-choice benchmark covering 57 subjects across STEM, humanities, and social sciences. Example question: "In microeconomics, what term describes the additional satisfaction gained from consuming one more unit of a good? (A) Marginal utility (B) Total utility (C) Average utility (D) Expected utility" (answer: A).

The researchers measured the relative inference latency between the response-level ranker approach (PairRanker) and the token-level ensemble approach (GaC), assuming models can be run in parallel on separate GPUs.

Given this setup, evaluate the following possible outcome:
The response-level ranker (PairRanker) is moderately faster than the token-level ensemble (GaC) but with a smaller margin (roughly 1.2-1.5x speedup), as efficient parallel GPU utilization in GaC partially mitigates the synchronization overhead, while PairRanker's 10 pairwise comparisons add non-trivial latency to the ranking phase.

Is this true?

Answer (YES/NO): NO